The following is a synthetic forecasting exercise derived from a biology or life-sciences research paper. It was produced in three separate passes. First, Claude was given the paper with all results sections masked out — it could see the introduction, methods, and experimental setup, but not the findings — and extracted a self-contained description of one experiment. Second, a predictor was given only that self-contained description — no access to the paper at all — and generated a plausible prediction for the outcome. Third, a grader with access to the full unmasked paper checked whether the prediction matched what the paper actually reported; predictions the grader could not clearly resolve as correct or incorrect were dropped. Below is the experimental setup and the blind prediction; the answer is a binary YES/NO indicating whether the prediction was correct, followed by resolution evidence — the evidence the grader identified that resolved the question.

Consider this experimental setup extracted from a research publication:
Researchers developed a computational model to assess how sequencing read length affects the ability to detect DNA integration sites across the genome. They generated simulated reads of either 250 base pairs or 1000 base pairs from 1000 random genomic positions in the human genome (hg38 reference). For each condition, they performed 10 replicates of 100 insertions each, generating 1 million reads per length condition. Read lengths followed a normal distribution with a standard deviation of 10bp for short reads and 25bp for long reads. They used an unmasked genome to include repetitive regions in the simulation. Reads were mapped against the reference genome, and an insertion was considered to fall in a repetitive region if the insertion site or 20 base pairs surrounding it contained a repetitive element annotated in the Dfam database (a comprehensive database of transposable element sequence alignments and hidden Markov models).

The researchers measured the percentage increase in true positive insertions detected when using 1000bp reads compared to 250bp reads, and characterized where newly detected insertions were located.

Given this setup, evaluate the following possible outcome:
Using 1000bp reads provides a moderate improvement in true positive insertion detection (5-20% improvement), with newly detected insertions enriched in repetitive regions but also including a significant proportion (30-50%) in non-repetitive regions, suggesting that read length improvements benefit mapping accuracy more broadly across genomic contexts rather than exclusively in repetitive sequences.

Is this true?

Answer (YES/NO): NO